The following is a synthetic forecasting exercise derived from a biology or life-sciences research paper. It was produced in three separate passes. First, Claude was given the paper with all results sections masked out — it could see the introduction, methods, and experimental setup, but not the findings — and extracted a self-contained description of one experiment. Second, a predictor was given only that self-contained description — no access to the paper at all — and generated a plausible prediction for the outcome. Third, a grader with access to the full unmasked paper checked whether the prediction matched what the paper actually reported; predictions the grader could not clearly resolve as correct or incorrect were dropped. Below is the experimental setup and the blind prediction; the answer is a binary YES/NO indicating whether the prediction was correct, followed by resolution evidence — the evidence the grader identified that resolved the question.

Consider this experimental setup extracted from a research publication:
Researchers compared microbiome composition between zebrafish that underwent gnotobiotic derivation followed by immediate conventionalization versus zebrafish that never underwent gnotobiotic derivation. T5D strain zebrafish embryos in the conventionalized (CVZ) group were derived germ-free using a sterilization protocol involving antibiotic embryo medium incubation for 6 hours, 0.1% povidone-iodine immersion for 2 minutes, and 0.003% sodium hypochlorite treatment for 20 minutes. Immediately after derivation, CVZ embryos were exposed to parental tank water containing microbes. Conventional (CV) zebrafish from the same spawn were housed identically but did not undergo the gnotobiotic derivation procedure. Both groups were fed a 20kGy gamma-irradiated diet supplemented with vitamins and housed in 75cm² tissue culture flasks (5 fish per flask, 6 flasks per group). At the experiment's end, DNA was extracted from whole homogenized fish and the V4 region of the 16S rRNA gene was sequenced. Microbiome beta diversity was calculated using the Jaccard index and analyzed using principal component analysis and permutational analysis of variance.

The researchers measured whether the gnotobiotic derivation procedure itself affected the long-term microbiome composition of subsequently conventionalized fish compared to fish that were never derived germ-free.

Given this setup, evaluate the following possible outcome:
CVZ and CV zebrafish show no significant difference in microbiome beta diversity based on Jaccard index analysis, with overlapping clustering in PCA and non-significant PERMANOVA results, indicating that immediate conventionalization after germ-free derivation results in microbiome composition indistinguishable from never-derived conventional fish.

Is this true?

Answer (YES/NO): NO